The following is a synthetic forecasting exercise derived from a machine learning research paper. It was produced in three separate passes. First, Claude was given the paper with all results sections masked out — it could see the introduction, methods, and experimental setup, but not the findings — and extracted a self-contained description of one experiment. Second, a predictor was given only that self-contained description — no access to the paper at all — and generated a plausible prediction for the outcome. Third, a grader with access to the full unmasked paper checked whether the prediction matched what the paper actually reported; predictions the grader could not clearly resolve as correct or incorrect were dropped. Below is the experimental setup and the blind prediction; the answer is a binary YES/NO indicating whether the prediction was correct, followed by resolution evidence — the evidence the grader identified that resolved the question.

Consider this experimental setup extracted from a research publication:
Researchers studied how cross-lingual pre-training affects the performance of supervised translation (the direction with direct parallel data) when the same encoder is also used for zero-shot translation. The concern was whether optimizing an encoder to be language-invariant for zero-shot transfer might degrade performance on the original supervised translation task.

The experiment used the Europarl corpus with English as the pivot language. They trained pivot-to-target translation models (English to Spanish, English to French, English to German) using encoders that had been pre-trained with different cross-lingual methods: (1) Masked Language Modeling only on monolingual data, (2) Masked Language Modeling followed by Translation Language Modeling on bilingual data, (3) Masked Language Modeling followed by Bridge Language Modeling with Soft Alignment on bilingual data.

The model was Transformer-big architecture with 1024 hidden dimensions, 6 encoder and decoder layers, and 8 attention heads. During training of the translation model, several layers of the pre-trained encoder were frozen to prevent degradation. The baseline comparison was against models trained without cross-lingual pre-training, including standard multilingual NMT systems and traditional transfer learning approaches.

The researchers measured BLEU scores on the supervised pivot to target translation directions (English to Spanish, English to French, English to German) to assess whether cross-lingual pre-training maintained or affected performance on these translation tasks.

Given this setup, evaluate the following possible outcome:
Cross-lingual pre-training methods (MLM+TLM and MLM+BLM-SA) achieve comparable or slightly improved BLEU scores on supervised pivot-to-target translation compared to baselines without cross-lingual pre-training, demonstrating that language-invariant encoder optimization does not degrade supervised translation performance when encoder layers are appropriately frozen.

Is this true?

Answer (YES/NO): YES